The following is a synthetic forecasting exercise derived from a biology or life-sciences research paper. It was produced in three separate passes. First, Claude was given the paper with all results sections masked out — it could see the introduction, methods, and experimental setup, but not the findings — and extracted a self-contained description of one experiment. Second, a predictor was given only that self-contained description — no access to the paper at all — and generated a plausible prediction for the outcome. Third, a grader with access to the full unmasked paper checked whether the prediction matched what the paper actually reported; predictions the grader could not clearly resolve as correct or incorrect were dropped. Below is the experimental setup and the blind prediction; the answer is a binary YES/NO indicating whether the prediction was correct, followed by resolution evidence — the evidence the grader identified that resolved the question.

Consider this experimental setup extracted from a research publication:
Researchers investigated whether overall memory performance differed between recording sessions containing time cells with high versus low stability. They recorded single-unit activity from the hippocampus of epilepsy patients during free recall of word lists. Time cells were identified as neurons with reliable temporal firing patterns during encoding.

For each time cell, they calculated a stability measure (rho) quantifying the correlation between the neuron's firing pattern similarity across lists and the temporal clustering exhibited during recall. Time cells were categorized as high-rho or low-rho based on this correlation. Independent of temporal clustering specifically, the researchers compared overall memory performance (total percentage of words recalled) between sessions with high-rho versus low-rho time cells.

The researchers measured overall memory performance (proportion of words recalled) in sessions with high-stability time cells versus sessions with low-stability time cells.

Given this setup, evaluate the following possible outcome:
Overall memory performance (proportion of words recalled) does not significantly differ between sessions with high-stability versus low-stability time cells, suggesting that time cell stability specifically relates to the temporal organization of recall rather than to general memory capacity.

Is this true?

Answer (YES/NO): YES